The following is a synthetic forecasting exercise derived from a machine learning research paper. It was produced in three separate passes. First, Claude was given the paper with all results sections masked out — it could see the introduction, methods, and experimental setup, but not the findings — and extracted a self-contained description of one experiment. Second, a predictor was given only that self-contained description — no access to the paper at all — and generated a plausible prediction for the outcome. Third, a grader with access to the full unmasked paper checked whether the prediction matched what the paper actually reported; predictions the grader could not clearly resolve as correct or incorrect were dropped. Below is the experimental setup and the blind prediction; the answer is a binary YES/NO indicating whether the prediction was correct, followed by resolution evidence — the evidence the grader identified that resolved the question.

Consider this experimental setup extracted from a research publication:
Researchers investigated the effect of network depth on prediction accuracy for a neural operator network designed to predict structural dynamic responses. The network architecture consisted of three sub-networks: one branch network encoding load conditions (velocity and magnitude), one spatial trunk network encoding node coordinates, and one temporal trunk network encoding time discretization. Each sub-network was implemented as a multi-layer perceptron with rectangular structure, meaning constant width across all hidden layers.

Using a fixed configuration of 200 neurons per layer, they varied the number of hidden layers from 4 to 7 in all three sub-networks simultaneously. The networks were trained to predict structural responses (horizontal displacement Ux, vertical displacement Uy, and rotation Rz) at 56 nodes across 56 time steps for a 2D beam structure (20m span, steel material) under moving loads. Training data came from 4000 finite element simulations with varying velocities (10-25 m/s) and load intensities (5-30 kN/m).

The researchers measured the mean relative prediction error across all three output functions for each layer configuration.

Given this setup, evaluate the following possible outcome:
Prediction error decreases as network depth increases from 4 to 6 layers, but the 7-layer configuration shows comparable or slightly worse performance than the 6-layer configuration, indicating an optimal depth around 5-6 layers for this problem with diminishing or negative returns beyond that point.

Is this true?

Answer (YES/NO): YES